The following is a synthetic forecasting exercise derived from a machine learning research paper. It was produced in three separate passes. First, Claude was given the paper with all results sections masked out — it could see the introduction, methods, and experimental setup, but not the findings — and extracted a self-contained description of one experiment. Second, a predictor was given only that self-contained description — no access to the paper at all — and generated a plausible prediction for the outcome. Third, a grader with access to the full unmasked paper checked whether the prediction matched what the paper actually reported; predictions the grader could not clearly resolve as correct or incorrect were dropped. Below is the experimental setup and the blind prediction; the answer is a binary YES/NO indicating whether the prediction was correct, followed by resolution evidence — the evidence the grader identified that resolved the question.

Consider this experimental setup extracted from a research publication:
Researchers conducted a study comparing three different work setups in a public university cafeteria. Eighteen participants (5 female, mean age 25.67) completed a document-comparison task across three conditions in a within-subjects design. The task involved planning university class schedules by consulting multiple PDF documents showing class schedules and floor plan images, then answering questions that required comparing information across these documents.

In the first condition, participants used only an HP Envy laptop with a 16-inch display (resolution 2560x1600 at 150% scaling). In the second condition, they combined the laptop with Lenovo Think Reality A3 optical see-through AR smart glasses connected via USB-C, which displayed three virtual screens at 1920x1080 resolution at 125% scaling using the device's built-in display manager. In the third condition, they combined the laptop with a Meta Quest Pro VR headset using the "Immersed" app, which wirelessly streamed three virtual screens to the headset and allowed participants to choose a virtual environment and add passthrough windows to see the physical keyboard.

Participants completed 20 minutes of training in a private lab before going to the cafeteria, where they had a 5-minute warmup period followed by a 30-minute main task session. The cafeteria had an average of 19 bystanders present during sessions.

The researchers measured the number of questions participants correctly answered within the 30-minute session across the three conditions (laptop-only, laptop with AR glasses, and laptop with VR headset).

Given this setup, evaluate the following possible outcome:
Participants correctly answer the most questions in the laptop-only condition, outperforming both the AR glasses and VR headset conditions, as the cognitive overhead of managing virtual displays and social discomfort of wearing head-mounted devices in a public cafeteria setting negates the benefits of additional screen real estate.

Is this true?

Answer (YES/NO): NO